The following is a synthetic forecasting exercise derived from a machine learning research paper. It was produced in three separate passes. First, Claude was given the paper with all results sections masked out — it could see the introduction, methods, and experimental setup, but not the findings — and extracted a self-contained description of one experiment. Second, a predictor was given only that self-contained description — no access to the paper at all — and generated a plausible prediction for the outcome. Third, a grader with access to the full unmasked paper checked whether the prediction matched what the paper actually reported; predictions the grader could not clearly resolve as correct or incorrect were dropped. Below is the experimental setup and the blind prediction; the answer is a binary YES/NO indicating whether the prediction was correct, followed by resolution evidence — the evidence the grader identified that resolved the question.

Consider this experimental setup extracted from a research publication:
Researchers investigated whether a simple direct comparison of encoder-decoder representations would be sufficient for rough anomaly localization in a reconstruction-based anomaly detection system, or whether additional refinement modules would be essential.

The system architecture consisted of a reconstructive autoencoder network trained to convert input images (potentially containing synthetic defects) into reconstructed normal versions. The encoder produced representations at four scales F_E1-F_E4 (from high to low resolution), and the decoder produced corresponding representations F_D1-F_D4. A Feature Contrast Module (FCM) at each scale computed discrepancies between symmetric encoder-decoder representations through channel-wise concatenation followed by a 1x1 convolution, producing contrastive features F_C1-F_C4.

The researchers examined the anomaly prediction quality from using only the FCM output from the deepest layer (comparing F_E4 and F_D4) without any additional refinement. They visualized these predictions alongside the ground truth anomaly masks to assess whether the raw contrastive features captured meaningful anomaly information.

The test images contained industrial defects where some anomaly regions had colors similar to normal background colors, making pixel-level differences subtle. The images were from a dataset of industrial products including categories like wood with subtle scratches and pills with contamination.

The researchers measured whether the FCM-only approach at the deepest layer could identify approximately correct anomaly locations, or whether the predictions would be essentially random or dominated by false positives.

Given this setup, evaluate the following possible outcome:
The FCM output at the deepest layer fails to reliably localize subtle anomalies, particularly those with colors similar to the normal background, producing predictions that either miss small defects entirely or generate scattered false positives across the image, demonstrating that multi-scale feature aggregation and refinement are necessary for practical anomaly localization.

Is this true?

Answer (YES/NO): NO